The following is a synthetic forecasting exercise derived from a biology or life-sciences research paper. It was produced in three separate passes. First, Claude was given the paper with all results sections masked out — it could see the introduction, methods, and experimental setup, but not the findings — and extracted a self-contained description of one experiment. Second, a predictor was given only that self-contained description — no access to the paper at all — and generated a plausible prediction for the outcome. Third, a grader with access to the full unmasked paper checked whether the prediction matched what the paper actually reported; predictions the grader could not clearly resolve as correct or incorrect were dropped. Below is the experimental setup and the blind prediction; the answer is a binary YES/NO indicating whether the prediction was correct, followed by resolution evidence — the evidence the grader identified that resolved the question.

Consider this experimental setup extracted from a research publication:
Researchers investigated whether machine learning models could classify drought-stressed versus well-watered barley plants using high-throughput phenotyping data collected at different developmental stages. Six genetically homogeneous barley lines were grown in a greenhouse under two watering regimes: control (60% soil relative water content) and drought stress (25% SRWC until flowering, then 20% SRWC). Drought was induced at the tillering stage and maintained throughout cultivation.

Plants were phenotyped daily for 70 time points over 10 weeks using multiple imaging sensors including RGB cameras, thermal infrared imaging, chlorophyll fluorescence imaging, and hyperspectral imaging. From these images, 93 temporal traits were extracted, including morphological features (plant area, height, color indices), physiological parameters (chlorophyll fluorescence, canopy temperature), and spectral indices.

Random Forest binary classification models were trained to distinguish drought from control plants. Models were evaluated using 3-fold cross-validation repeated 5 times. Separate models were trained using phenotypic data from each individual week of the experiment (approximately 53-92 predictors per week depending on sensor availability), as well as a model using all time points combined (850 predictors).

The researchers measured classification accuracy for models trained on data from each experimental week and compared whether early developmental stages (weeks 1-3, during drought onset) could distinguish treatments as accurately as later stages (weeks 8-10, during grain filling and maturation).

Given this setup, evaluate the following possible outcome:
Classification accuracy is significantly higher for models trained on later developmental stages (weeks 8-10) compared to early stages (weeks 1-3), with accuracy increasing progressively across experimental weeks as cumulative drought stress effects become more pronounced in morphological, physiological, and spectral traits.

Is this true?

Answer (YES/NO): NO